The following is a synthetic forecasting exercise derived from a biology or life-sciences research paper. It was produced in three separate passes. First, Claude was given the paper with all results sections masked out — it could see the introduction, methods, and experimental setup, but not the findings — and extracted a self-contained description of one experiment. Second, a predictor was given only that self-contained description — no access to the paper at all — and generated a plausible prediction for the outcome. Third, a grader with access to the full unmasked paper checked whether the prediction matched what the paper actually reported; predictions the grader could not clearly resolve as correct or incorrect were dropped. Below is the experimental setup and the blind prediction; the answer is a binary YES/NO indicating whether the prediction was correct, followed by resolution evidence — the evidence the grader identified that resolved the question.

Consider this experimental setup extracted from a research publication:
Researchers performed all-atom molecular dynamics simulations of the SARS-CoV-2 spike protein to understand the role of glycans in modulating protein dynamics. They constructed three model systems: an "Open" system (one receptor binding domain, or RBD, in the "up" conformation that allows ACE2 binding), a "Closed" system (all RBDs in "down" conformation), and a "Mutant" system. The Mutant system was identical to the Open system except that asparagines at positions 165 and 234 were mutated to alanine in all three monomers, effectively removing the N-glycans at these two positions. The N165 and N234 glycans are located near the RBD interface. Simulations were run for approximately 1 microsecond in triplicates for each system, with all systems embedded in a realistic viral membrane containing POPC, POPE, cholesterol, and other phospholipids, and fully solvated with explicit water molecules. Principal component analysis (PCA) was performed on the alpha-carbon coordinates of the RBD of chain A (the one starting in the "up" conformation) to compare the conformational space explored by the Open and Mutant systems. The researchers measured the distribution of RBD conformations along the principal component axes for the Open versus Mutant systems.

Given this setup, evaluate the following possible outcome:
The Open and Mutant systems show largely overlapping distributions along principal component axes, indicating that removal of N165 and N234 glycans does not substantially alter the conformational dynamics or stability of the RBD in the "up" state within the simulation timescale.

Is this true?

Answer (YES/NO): NO